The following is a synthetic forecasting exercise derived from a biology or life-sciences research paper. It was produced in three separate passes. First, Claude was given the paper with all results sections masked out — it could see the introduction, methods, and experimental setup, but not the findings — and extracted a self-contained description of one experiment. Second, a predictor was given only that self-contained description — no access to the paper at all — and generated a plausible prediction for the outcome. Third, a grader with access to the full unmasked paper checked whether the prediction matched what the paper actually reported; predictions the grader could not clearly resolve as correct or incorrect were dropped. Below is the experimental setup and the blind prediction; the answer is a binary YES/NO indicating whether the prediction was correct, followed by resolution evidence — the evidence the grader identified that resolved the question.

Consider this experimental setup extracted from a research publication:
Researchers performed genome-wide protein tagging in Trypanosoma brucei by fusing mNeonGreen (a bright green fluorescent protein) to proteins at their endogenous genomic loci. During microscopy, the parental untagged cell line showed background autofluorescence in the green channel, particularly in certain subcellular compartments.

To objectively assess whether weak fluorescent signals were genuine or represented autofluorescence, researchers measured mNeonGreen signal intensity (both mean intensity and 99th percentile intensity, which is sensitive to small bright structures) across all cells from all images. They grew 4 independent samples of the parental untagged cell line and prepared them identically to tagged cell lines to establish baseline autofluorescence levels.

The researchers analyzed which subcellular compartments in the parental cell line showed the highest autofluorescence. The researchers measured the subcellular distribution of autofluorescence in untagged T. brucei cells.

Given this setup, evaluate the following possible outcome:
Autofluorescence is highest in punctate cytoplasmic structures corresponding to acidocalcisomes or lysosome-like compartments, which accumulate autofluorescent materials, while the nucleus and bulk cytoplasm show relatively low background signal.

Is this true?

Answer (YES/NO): NO